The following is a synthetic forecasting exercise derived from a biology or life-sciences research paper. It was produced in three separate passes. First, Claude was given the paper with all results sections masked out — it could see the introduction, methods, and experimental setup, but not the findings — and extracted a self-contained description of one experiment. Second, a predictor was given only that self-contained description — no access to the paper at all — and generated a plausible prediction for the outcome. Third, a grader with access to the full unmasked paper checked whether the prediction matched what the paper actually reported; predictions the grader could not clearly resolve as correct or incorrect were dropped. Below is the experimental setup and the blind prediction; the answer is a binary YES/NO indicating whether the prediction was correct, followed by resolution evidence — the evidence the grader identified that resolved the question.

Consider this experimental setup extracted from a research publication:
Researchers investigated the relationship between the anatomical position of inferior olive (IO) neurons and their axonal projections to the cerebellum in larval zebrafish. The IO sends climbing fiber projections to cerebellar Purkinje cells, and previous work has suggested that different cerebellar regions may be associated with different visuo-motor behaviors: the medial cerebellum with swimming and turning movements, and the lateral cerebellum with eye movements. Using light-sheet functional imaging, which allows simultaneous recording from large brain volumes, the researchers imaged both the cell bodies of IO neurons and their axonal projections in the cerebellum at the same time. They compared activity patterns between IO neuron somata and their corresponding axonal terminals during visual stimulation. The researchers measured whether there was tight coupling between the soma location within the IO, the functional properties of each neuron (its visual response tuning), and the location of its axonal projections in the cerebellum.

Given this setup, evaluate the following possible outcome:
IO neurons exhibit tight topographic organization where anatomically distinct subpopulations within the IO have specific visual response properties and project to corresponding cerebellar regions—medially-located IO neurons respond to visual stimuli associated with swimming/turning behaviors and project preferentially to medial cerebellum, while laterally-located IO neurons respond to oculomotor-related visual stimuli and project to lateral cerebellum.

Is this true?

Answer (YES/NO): NO